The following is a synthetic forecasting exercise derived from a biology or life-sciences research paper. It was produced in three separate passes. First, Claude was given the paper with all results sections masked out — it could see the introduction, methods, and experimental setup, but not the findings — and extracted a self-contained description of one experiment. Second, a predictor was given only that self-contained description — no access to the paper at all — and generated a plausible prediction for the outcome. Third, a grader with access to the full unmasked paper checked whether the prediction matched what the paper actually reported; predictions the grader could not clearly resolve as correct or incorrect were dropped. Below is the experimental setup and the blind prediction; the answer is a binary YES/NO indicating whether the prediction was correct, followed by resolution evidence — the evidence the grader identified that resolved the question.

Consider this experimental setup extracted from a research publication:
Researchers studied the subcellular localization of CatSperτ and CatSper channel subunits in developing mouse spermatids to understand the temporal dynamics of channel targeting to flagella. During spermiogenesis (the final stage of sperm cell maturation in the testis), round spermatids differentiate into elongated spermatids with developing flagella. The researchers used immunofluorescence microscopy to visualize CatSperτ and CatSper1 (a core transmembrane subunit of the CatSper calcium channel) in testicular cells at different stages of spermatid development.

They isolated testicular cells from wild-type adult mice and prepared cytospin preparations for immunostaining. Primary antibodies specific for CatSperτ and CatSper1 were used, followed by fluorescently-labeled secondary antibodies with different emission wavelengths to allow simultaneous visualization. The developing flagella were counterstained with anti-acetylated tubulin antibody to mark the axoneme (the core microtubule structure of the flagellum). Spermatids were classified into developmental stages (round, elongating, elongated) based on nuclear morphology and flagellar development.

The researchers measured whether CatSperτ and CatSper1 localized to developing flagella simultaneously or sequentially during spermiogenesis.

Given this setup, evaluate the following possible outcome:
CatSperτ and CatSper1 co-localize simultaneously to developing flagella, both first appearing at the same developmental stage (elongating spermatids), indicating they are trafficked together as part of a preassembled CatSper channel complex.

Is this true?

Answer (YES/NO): NO